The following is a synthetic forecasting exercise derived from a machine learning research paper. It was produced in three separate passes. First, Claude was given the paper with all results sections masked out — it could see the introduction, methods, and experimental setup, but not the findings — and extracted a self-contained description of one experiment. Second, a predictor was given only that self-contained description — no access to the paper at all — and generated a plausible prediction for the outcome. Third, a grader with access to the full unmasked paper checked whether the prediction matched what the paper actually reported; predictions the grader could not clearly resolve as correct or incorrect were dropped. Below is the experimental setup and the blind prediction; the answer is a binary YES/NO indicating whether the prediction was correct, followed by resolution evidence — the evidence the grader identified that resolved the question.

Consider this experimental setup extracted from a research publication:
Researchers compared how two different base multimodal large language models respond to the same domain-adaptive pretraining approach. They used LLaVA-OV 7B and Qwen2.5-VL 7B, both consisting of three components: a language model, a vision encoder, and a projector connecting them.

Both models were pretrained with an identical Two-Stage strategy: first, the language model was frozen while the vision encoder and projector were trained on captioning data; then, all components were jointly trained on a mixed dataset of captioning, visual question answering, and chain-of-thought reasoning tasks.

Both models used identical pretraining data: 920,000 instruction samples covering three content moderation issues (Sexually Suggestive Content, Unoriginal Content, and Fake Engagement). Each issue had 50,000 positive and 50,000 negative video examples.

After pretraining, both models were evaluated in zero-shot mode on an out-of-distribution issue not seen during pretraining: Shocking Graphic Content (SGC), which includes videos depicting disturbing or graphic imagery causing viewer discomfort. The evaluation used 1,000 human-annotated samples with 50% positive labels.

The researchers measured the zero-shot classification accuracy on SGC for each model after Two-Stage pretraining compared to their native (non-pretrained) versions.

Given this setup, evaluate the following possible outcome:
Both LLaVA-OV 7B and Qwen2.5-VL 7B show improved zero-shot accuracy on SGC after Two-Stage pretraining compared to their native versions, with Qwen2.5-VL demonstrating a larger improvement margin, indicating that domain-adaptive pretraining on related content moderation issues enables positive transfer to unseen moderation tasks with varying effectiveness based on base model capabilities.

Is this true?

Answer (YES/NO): NO